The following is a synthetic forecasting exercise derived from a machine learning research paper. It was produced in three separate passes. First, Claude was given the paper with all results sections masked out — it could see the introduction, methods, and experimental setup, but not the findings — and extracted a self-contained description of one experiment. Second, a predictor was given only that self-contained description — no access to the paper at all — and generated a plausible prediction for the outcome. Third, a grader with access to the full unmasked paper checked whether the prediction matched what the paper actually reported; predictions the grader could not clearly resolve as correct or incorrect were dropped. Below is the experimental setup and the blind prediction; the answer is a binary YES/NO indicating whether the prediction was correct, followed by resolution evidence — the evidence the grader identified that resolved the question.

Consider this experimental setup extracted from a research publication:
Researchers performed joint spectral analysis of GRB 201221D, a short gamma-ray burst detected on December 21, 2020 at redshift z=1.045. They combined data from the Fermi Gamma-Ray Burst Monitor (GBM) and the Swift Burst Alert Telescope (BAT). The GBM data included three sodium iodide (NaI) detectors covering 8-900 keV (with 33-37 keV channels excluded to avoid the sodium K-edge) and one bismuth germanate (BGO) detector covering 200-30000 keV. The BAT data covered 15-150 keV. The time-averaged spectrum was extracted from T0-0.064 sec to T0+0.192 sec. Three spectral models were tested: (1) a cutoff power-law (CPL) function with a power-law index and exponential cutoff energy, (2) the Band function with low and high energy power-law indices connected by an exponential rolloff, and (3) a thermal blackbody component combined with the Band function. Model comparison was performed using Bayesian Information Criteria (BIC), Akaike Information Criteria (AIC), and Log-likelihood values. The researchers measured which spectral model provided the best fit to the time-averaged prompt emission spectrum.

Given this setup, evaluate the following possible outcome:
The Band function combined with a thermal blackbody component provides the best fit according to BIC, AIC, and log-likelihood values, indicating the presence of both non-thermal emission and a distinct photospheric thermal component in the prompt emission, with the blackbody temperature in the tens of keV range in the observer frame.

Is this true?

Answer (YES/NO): NO